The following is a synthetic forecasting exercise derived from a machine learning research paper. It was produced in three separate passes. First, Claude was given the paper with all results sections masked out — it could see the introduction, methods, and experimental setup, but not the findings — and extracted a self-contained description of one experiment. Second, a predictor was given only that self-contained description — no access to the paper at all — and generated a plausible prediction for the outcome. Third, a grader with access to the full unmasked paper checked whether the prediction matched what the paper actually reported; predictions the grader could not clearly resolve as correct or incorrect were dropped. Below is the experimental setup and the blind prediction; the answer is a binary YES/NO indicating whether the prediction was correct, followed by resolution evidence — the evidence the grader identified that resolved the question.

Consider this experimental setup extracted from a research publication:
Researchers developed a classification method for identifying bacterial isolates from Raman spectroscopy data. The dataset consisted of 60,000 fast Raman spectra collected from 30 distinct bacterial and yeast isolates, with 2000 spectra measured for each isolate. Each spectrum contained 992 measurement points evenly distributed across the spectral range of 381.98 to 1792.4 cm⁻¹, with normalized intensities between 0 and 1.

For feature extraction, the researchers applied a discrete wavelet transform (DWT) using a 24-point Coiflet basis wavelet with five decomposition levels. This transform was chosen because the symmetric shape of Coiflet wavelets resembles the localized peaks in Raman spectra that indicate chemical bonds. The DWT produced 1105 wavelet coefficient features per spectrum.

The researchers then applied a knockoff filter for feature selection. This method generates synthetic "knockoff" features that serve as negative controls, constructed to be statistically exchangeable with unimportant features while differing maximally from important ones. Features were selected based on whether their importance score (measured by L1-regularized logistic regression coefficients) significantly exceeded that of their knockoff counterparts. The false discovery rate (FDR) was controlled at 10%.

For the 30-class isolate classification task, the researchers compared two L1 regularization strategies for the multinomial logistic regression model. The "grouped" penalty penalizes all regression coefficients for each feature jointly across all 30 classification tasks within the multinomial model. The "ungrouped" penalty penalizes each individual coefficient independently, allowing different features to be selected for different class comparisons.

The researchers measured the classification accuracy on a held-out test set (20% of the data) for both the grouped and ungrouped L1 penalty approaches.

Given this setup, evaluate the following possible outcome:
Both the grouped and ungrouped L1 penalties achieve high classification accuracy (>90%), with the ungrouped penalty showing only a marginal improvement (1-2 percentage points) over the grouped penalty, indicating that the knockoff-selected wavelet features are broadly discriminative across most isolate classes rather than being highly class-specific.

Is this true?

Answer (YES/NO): NO